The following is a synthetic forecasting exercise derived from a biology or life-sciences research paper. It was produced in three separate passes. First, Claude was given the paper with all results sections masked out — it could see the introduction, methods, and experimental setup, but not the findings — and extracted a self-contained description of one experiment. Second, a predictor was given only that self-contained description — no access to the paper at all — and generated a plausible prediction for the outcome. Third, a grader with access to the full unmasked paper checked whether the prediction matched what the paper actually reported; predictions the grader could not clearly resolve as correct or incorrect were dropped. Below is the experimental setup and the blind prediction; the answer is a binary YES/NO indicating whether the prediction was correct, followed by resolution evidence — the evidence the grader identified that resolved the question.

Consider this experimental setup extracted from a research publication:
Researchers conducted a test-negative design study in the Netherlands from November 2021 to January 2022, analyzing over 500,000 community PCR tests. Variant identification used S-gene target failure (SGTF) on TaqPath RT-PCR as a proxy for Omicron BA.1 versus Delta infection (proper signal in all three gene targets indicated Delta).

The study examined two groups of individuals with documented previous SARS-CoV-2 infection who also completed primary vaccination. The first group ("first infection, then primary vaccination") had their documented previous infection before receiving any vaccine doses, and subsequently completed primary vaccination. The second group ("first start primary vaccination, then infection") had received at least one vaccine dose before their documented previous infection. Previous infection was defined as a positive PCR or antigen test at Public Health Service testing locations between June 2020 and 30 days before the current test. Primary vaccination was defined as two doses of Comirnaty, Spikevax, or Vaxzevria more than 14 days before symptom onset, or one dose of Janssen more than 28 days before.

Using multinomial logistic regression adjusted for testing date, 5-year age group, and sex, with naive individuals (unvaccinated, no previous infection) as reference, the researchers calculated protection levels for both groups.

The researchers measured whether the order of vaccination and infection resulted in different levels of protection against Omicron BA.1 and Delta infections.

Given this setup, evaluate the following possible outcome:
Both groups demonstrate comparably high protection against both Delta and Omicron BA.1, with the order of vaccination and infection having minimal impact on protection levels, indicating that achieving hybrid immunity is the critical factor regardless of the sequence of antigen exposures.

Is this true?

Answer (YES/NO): NO